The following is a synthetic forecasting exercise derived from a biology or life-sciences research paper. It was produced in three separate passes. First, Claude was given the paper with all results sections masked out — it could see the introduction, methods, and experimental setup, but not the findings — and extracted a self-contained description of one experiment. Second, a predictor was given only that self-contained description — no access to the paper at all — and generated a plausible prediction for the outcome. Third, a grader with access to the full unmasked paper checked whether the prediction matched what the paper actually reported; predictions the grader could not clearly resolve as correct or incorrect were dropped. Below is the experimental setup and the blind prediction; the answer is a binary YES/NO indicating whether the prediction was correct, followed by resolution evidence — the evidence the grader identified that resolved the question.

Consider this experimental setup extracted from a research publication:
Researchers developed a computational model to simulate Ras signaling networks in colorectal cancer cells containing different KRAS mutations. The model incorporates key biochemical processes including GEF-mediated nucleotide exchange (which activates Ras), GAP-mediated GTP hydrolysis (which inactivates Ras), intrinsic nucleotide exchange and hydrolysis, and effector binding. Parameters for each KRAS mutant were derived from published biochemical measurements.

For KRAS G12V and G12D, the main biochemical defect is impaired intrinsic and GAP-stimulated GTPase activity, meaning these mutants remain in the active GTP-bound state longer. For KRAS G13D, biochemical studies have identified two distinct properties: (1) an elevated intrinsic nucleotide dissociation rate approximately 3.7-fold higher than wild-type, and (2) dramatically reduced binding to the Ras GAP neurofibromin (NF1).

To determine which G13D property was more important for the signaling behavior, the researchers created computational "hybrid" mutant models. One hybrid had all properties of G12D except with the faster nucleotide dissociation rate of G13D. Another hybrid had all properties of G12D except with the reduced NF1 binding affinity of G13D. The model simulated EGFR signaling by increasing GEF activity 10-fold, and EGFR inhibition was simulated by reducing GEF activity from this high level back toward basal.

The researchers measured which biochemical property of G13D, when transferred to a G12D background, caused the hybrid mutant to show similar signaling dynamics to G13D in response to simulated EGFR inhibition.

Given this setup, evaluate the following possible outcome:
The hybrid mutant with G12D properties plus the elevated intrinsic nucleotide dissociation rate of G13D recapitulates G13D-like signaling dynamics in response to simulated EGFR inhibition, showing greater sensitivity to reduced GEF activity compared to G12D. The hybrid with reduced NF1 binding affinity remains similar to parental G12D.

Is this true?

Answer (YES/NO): NO